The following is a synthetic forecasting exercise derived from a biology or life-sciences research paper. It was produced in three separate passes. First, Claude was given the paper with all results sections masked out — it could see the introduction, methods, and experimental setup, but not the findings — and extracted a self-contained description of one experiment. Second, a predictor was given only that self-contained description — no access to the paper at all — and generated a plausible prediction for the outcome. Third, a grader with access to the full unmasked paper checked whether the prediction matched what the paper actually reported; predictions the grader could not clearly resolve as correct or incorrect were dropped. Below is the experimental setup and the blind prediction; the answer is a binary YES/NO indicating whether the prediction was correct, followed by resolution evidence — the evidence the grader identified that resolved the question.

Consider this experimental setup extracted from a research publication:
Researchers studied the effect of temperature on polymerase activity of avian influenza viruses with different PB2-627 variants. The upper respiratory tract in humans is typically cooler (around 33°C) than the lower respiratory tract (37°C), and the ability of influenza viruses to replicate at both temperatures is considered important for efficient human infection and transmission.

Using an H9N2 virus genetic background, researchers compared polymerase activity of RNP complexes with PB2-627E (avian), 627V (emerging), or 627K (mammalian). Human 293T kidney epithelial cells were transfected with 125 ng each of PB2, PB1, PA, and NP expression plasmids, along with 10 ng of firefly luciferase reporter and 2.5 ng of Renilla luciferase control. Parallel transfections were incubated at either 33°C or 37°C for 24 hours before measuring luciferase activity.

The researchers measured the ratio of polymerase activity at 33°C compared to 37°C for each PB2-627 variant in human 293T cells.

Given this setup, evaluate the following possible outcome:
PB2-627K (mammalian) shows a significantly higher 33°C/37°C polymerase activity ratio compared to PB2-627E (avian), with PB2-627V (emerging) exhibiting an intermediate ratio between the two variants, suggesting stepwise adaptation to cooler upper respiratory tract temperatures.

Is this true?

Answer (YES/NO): NO